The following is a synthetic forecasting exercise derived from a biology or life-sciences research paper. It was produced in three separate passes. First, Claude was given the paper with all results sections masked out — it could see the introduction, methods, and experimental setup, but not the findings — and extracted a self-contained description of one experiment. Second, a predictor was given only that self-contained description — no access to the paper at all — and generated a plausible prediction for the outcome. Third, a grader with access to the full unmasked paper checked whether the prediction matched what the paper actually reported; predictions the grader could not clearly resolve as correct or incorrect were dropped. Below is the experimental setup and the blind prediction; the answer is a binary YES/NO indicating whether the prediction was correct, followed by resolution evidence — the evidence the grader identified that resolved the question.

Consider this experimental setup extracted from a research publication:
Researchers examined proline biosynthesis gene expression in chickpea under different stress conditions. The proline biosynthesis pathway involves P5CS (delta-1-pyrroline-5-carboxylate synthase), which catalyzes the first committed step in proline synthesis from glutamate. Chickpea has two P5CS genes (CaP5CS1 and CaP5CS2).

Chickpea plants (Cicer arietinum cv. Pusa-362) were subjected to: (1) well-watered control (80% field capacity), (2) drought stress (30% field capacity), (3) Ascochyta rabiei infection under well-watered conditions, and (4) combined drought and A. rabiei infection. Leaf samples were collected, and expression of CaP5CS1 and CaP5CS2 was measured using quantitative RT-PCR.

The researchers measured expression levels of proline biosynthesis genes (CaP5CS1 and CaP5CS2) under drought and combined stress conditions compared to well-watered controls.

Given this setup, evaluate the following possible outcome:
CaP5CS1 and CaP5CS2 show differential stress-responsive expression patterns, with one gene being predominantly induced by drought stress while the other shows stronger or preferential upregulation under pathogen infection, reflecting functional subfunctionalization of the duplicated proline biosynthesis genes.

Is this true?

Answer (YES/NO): NO